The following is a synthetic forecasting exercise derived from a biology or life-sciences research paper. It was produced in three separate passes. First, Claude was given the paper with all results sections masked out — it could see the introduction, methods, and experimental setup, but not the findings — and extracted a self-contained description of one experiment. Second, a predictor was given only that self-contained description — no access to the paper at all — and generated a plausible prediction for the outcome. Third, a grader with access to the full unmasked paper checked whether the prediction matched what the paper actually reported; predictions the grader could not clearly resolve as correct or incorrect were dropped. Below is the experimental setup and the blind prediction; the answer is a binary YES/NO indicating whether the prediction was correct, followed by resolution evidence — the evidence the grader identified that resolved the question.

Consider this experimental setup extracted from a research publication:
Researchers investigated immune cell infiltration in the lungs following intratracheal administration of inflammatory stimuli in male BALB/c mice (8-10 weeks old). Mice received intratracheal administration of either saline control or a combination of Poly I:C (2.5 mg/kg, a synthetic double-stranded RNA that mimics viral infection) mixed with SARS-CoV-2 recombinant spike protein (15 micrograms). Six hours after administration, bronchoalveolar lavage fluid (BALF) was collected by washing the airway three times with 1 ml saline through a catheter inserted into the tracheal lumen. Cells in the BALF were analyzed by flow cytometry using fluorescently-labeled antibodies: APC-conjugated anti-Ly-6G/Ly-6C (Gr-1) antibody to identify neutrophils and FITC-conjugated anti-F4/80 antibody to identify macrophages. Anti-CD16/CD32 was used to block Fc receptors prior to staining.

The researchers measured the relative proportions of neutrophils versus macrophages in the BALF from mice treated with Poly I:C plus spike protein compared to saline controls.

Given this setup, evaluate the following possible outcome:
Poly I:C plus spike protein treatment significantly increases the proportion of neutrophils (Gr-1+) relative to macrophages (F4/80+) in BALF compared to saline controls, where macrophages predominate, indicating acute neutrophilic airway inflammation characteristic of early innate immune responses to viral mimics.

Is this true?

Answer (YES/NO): YES